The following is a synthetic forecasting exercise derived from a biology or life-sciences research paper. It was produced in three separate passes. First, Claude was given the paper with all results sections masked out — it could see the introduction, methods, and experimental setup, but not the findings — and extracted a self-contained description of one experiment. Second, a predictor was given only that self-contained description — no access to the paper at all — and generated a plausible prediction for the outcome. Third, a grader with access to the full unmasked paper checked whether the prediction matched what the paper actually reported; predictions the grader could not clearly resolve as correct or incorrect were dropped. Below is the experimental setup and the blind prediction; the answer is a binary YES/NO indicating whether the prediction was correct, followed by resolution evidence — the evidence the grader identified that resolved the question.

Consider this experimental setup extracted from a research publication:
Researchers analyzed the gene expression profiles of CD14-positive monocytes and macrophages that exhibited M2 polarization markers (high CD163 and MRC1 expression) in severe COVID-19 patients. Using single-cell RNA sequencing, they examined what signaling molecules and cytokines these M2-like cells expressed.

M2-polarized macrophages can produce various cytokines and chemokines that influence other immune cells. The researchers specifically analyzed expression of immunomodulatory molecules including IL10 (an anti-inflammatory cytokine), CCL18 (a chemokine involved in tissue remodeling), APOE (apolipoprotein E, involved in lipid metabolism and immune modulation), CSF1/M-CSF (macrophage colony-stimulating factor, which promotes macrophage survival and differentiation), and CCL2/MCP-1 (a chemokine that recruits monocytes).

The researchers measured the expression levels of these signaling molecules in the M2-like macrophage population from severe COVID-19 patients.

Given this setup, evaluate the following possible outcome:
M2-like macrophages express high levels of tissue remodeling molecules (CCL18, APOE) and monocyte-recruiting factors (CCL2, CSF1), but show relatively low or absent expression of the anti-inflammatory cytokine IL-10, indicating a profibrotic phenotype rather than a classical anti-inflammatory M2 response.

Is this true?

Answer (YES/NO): NO